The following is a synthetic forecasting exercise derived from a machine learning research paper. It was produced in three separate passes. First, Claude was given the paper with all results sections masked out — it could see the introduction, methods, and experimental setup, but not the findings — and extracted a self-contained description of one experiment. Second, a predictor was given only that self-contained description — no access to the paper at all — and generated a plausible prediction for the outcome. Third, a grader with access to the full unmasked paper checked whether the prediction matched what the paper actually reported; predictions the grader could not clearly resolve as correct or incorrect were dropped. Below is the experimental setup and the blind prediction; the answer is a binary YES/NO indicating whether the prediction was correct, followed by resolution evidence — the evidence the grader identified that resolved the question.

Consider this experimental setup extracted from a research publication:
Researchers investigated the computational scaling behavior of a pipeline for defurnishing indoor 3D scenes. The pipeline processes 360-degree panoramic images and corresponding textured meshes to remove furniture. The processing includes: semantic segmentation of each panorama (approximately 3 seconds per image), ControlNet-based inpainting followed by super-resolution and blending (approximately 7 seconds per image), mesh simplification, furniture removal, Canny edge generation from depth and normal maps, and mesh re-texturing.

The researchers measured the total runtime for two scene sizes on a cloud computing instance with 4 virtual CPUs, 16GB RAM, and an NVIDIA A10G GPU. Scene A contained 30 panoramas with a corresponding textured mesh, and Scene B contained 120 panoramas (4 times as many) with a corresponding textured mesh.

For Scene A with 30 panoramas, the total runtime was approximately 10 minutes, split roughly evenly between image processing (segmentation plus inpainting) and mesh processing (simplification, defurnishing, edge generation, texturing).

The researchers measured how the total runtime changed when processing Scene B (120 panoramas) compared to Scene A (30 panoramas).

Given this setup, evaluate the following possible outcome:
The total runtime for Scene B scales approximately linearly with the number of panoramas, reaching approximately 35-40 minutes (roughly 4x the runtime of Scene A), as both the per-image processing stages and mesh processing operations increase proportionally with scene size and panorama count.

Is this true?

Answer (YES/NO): YES